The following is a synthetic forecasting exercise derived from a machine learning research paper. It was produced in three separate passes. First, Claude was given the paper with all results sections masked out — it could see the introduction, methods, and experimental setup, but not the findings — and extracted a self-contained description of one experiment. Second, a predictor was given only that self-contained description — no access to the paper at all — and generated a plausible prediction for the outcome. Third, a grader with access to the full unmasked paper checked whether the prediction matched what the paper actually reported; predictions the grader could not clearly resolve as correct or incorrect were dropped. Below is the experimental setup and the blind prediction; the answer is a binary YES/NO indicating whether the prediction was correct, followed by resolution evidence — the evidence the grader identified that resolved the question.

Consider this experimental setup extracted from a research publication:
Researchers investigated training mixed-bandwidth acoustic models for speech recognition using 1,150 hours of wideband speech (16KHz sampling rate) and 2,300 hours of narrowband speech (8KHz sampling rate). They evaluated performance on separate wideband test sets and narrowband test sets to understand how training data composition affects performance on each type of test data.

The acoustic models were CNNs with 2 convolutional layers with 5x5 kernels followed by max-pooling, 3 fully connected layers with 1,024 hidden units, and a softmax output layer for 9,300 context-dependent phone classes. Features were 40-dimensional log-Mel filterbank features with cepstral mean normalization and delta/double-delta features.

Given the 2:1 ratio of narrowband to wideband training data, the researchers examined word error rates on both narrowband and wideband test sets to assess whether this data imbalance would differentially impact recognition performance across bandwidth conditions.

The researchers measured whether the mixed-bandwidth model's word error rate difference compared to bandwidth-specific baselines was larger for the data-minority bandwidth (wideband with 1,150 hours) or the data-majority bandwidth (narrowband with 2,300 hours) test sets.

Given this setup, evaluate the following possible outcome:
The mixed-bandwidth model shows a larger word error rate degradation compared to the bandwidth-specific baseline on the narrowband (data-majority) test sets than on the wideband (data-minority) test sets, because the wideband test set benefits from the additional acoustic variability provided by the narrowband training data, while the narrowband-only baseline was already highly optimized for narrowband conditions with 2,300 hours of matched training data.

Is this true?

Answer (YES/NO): NO